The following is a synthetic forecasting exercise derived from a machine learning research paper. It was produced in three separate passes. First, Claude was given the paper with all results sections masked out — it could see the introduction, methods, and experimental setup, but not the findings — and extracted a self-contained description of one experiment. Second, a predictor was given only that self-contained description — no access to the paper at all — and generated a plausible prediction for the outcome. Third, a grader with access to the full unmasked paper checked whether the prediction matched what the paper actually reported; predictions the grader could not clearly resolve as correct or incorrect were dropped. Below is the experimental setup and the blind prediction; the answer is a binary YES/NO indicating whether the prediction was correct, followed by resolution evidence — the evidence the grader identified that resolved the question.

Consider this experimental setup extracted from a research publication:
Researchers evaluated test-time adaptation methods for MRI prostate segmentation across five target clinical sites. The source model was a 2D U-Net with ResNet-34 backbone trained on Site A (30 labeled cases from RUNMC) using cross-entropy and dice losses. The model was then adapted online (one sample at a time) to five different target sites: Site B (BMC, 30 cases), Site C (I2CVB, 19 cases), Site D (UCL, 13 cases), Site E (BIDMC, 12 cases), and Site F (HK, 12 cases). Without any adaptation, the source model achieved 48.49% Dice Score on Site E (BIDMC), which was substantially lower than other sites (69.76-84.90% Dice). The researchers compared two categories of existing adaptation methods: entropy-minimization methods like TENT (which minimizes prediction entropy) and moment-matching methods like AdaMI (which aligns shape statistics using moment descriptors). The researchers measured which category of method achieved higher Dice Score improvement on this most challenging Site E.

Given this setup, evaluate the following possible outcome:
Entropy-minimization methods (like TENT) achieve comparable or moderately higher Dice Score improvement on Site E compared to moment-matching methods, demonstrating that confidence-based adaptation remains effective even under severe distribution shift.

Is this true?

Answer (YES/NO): NO